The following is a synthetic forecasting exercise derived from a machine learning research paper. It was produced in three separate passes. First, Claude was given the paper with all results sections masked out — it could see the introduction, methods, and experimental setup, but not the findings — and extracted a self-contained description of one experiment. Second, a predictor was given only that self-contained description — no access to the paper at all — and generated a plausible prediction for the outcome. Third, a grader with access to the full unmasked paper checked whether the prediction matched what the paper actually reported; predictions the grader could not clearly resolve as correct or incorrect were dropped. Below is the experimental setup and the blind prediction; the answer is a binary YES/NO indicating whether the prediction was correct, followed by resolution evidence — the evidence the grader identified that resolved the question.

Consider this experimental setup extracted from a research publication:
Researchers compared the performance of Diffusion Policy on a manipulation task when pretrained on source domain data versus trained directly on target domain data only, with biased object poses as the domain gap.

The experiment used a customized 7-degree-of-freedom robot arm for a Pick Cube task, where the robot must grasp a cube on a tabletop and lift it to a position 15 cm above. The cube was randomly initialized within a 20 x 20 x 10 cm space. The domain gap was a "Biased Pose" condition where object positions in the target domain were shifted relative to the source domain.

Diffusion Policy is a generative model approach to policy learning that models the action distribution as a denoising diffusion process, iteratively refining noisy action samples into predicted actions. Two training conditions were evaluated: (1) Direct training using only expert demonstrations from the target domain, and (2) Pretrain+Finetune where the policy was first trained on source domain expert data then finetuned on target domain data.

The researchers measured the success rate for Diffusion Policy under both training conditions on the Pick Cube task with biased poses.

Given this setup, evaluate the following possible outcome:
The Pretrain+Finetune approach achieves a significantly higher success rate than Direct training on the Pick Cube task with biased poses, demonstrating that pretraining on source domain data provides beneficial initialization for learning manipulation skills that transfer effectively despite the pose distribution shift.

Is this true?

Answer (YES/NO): NO